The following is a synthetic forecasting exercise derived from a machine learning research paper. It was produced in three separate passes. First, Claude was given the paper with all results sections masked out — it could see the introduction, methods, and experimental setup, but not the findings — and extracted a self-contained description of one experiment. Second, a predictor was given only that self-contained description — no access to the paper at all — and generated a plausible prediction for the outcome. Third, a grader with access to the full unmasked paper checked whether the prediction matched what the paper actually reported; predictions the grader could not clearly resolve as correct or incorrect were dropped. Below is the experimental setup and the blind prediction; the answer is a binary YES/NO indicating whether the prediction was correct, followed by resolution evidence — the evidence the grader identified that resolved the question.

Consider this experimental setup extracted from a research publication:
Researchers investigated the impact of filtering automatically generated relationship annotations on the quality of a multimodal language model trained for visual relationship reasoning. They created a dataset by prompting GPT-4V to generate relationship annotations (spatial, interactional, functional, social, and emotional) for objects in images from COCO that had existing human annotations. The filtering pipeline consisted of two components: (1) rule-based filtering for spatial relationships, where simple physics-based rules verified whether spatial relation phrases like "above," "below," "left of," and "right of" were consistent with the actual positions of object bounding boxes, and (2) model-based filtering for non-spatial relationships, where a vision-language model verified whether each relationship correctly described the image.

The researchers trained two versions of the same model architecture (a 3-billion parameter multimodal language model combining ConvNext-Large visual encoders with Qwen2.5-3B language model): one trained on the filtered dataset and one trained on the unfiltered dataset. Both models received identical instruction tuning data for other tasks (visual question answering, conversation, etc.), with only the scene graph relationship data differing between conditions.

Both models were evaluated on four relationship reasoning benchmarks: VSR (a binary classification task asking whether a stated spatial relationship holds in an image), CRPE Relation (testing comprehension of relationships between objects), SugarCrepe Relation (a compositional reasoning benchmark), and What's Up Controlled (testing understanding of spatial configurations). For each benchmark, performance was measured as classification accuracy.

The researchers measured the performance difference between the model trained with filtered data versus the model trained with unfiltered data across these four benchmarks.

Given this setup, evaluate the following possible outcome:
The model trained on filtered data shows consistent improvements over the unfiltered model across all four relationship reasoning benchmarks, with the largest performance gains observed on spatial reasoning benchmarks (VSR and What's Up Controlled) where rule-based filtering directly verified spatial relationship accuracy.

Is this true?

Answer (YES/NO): NO